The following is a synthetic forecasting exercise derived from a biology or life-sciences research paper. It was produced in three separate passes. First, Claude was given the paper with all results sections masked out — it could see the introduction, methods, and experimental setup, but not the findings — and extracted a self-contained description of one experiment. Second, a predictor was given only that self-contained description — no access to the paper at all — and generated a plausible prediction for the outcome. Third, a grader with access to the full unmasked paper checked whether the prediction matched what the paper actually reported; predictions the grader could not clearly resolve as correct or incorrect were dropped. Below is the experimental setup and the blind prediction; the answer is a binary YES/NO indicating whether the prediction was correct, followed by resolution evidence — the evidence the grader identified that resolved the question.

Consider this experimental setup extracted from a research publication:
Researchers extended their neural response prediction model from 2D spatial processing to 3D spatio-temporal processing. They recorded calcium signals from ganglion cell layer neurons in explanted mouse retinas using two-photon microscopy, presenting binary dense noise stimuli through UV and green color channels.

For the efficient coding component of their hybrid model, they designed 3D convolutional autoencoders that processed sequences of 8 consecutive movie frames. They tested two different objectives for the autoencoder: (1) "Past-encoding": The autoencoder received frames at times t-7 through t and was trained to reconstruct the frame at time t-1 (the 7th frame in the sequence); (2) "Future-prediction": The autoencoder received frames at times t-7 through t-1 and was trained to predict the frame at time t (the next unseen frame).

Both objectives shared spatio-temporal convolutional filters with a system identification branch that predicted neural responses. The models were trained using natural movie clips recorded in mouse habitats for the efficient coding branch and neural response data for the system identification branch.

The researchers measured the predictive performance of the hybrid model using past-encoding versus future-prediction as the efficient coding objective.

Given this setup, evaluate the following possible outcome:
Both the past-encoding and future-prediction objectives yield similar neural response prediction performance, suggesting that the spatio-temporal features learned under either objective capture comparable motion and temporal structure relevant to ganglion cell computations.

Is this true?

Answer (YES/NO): YES